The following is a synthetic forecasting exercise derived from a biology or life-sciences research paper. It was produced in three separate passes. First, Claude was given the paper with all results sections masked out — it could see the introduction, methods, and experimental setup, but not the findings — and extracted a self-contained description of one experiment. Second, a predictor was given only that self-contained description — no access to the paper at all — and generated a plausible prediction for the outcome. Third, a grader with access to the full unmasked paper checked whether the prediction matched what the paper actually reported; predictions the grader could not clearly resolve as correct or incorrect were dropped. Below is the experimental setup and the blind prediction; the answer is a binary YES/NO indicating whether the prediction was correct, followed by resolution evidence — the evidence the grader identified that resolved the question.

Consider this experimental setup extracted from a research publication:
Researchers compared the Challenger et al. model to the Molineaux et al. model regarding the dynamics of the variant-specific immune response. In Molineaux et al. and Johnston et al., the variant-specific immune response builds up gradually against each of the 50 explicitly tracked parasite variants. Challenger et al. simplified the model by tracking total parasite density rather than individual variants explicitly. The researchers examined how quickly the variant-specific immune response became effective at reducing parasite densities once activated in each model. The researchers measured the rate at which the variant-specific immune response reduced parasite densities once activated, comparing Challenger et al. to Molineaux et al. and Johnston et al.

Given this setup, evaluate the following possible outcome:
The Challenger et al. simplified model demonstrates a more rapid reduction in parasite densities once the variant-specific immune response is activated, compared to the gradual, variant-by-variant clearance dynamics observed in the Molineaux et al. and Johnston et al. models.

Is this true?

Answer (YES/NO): YES